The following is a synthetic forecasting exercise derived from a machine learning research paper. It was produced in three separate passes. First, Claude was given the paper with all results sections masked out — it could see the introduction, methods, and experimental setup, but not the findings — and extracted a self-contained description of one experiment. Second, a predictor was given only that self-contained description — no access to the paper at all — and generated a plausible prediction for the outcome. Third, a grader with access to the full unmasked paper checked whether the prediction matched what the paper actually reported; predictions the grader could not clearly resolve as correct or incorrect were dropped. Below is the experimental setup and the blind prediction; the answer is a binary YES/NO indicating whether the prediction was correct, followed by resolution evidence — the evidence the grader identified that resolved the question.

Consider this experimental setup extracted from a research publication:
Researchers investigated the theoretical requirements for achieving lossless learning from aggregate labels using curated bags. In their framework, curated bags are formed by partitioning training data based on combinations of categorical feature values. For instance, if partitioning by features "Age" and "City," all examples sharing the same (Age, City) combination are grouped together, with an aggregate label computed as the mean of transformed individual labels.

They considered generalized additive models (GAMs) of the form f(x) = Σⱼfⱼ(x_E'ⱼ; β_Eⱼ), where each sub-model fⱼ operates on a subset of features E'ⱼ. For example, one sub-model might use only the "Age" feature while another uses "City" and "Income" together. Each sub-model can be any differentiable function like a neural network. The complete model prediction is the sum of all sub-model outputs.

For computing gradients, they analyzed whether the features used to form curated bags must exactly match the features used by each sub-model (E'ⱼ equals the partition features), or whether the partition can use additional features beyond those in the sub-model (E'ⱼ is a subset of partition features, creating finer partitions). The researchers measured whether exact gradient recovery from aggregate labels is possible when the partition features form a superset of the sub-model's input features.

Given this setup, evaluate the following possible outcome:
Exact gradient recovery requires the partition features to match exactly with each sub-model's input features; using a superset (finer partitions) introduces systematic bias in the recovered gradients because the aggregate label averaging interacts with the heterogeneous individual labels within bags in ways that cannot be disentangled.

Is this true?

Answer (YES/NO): NO